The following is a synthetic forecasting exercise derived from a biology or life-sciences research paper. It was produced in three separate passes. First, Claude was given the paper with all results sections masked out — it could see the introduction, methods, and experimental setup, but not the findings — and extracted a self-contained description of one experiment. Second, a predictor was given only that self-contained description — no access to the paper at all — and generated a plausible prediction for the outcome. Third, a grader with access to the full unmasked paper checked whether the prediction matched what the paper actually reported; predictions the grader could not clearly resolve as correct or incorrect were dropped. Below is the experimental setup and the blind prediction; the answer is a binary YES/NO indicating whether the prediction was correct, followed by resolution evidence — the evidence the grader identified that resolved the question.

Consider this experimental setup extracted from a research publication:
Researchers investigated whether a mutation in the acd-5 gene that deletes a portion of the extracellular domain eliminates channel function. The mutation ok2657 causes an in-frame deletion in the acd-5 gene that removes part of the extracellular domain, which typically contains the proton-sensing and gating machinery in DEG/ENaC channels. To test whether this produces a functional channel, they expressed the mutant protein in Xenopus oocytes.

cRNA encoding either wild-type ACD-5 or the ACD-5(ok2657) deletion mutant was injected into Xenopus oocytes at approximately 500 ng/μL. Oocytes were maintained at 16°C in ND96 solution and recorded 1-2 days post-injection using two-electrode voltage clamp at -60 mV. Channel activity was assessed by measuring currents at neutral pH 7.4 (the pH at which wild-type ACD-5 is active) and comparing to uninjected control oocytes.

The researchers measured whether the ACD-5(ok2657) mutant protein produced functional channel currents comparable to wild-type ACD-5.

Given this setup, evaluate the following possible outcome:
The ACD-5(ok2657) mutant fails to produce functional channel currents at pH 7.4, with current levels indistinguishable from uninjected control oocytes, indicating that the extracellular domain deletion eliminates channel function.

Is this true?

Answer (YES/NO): YES